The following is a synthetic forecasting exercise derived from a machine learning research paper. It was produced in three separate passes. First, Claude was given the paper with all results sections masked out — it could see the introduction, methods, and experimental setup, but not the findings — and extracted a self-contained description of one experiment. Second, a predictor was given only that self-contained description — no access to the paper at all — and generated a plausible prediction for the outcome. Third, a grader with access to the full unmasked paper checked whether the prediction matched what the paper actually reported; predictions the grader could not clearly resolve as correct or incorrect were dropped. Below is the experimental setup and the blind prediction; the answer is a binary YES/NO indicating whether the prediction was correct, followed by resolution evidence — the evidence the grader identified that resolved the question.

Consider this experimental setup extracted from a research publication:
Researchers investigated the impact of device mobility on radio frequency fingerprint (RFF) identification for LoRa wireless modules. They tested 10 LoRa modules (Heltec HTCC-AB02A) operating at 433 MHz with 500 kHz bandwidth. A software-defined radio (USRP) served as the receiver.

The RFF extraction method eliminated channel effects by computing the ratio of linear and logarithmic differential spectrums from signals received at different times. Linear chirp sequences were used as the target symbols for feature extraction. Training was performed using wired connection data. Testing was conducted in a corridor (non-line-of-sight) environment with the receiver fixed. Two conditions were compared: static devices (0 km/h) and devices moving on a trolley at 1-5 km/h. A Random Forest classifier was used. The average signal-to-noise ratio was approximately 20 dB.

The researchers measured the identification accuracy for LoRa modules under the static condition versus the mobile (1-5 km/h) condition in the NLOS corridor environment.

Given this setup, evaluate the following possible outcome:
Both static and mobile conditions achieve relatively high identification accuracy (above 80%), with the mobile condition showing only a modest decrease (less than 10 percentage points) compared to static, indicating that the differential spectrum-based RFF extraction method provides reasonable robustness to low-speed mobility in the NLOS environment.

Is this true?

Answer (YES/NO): YES